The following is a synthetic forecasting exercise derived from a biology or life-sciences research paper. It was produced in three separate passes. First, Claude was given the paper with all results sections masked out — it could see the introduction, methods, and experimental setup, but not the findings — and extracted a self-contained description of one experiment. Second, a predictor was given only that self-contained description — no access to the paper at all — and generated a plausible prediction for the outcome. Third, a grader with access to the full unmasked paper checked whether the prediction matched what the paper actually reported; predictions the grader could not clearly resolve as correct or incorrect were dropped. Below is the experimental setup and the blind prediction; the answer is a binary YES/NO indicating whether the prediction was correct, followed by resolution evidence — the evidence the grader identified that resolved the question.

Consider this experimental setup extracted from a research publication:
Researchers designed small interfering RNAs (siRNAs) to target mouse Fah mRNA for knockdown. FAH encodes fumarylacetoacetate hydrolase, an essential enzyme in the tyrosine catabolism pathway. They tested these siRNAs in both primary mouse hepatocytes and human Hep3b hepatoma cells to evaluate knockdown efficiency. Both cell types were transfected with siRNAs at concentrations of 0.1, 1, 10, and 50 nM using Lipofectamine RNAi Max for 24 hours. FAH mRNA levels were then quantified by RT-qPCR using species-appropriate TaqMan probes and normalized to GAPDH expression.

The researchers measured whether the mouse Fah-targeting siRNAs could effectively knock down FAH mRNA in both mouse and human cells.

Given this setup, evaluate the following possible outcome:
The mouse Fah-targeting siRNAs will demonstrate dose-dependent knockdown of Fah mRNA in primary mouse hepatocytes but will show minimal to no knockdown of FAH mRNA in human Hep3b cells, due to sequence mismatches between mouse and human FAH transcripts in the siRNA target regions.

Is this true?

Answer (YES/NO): YES